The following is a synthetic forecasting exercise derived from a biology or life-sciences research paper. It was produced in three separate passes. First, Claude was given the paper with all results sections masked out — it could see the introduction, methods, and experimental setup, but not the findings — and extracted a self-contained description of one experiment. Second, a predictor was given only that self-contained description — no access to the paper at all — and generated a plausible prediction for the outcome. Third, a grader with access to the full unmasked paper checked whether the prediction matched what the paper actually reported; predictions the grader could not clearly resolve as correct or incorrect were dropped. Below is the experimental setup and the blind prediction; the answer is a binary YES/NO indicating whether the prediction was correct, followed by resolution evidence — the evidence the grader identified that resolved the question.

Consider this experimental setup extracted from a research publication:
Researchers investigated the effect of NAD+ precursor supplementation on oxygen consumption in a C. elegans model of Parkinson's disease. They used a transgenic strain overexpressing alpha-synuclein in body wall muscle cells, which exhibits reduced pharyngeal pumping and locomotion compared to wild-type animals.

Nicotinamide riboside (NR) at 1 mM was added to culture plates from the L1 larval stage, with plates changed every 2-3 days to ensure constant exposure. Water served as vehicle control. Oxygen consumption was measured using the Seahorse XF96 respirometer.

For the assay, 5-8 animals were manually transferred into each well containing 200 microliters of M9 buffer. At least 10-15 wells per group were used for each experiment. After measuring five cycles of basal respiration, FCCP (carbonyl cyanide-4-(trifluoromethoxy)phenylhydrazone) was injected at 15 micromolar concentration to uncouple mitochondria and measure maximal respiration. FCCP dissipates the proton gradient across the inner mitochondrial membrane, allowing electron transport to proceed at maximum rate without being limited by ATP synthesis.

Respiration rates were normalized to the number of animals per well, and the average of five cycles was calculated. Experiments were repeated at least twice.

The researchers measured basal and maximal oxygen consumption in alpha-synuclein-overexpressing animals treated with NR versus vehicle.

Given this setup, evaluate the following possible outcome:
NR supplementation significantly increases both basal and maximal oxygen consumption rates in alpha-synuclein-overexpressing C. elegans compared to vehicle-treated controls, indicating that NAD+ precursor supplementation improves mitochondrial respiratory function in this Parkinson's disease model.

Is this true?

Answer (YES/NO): YES